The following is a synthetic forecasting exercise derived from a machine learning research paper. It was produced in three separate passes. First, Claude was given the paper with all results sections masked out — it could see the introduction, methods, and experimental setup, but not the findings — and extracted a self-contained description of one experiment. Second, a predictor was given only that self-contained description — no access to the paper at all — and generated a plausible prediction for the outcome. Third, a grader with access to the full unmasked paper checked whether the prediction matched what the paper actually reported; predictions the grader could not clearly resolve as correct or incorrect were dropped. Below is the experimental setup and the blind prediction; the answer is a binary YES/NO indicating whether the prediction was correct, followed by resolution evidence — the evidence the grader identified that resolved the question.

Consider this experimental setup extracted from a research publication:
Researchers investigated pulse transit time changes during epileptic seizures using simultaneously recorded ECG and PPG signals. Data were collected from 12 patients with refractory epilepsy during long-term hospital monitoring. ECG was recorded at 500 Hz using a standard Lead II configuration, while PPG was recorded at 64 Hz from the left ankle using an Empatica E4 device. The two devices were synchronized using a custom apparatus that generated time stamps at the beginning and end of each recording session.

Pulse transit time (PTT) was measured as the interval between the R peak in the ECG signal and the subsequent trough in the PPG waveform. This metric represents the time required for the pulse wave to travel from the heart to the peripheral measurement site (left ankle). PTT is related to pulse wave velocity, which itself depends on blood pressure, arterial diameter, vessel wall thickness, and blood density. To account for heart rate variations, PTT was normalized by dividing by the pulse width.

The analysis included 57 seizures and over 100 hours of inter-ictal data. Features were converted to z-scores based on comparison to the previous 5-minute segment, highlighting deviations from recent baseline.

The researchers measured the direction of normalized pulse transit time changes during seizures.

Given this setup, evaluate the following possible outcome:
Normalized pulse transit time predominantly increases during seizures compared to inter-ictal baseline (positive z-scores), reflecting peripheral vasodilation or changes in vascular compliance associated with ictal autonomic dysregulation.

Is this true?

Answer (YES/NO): NO